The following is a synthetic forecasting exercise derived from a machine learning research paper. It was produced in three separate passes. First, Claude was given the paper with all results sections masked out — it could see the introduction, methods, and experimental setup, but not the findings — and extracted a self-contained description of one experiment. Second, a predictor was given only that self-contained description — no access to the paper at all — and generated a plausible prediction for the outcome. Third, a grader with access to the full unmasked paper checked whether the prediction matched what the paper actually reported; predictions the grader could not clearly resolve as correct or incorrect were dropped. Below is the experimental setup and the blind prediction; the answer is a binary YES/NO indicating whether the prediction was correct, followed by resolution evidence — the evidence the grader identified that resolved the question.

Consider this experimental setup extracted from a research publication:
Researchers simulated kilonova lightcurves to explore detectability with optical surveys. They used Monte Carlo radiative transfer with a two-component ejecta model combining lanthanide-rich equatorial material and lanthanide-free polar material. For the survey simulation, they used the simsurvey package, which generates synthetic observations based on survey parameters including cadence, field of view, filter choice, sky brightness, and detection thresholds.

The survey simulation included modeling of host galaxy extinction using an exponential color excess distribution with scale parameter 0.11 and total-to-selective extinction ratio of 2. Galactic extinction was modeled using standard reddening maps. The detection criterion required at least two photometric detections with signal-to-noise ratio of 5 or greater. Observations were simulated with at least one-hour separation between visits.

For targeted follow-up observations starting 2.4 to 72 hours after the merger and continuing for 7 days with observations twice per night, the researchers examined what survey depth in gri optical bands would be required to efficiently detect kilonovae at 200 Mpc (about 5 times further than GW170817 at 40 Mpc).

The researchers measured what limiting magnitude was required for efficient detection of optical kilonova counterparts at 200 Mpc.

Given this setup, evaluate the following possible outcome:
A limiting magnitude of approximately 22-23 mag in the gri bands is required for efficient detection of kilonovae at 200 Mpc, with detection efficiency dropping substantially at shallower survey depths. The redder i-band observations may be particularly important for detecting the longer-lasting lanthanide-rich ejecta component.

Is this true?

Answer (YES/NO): YES